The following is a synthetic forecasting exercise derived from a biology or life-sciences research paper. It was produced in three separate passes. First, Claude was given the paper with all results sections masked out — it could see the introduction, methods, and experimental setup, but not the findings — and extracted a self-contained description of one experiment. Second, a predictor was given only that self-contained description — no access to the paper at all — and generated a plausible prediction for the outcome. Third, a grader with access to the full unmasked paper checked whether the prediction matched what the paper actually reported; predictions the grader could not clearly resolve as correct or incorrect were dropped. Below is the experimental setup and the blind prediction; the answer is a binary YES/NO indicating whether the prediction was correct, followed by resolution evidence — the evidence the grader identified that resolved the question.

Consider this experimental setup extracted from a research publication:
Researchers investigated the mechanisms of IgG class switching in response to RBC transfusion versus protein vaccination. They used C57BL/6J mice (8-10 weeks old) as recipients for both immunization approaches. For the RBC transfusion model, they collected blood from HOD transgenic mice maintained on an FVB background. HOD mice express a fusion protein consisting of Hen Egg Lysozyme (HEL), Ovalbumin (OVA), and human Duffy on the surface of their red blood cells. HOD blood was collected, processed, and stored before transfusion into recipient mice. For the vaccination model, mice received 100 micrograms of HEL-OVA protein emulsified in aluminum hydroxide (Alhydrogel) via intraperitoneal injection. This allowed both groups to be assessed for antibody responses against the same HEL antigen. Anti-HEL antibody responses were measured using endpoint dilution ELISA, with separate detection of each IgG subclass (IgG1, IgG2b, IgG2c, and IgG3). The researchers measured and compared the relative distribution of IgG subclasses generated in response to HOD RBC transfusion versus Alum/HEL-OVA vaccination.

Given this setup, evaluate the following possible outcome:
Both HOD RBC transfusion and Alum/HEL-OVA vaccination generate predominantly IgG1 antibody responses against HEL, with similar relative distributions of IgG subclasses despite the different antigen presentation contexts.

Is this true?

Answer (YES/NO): NO